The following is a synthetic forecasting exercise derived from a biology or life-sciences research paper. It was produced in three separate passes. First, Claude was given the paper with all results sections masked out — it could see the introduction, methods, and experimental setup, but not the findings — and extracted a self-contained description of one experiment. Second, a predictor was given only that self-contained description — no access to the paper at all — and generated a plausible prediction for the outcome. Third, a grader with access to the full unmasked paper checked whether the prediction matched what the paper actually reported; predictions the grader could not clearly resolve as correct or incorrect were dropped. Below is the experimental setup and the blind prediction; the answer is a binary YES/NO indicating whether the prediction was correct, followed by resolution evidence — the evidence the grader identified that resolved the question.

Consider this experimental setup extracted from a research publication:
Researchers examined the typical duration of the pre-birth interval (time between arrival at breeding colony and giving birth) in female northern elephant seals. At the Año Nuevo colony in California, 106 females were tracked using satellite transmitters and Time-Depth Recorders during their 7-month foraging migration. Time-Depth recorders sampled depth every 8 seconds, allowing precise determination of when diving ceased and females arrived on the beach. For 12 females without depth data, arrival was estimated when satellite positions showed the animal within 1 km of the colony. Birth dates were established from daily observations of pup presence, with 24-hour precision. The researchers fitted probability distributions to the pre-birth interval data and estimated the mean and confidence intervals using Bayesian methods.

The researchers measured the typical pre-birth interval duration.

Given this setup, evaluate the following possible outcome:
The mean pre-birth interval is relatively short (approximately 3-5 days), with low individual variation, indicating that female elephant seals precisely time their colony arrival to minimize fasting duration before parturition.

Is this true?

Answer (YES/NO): NO